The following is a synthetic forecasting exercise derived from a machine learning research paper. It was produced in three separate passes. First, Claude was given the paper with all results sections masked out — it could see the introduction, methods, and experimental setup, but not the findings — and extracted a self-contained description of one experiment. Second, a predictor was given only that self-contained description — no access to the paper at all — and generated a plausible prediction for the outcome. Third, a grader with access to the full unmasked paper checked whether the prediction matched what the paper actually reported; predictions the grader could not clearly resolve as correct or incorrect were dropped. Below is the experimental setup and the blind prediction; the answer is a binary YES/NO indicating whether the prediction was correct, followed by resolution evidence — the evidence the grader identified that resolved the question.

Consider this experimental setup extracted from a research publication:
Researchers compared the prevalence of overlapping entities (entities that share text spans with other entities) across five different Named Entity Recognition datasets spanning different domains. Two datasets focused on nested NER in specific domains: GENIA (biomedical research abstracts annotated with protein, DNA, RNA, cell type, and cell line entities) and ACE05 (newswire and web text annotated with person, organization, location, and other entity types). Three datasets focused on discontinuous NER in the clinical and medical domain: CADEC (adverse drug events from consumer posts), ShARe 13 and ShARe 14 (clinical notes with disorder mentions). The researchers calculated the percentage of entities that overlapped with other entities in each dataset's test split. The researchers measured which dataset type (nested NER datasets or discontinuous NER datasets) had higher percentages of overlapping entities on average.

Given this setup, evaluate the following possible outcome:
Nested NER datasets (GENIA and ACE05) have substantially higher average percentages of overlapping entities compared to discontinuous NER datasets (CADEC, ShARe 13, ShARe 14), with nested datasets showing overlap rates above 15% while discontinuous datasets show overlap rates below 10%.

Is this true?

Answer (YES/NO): NO